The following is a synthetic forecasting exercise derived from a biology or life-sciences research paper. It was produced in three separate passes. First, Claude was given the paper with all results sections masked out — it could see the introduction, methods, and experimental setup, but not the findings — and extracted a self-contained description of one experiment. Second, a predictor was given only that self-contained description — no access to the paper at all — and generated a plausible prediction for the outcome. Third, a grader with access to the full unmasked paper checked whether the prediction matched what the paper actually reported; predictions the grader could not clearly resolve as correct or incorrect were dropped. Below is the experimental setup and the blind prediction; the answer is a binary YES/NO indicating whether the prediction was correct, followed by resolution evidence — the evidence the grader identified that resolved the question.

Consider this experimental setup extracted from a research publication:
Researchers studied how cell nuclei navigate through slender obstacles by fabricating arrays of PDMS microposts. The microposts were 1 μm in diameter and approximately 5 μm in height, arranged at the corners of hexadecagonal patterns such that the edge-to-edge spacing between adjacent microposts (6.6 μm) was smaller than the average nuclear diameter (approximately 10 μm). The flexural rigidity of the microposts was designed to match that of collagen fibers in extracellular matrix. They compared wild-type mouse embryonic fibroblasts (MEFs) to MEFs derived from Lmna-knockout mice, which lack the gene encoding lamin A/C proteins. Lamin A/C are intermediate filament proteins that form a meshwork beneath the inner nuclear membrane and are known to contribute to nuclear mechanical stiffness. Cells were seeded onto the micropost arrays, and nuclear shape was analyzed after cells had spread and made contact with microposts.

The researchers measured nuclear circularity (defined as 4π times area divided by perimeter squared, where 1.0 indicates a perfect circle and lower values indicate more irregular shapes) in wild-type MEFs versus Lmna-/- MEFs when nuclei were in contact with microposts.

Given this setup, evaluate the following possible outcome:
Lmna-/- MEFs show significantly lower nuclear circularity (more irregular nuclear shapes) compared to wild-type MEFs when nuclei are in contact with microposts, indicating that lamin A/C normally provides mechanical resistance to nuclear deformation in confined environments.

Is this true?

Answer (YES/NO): NO